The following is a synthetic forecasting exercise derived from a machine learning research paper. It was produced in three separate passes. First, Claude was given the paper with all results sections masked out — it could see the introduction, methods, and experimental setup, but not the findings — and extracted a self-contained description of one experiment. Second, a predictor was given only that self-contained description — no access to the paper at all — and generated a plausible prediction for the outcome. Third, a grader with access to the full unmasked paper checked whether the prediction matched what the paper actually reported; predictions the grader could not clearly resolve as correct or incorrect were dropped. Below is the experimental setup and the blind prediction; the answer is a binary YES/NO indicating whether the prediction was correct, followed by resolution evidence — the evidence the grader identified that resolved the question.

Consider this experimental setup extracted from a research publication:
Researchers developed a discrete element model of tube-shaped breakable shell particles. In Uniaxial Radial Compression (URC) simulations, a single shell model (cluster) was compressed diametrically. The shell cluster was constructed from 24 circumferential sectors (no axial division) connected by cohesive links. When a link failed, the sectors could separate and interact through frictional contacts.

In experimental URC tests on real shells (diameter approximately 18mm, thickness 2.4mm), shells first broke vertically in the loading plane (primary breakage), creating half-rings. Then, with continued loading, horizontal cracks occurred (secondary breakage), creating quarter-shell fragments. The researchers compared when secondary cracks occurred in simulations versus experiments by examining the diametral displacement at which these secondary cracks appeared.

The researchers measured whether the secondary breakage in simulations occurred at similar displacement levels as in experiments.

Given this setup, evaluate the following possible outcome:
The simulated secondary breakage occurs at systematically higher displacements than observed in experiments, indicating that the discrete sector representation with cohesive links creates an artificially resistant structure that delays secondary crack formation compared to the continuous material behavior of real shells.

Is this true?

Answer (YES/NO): YES